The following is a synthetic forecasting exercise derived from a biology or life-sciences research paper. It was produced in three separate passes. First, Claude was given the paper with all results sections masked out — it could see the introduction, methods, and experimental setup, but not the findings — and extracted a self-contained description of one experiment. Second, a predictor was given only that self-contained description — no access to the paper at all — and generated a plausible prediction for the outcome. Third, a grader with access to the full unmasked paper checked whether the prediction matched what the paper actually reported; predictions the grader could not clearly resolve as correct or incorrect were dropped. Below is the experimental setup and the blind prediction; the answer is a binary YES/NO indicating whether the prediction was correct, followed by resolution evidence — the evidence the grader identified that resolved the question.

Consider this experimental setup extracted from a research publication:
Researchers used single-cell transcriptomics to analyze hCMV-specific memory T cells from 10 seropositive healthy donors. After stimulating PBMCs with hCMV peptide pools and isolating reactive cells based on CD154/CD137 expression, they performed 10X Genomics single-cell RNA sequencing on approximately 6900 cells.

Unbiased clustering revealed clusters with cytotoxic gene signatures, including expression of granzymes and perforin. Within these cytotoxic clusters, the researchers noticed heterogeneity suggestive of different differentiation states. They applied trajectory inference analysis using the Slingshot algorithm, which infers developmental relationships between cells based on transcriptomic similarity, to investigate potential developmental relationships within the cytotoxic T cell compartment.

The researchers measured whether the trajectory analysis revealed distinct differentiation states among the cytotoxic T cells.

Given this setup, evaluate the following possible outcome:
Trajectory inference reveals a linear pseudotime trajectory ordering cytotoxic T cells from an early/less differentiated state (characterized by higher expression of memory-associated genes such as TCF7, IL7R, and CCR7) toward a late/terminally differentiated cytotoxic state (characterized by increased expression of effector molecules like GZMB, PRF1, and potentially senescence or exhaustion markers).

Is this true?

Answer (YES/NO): NO